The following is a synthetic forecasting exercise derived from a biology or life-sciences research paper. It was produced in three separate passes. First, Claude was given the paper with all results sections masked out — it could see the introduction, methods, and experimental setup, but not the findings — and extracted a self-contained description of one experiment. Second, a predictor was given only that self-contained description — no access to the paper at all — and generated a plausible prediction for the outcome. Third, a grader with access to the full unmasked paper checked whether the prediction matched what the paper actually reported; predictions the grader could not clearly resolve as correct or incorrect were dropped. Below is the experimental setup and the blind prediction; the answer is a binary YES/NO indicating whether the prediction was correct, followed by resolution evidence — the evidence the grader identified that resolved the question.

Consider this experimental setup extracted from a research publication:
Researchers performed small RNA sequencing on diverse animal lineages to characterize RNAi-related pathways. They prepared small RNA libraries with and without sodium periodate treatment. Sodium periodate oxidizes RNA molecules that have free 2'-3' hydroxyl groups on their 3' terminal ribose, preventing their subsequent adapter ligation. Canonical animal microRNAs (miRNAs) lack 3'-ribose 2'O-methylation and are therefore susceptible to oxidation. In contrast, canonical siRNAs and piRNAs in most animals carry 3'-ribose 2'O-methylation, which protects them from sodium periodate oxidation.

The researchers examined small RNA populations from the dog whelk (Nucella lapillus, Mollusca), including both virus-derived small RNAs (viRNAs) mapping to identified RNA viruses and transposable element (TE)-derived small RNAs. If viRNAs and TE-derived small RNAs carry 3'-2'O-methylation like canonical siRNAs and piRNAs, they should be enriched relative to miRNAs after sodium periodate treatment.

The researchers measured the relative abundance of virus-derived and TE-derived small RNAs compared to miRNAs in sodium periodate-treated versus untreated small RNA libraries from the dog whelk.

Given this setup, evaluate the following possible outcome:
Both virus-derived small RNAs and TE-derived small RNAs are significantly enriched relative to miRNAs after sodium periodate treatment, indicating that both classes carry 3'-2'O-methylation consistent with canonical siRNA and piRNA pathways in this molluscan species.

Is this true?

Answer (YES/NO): YES